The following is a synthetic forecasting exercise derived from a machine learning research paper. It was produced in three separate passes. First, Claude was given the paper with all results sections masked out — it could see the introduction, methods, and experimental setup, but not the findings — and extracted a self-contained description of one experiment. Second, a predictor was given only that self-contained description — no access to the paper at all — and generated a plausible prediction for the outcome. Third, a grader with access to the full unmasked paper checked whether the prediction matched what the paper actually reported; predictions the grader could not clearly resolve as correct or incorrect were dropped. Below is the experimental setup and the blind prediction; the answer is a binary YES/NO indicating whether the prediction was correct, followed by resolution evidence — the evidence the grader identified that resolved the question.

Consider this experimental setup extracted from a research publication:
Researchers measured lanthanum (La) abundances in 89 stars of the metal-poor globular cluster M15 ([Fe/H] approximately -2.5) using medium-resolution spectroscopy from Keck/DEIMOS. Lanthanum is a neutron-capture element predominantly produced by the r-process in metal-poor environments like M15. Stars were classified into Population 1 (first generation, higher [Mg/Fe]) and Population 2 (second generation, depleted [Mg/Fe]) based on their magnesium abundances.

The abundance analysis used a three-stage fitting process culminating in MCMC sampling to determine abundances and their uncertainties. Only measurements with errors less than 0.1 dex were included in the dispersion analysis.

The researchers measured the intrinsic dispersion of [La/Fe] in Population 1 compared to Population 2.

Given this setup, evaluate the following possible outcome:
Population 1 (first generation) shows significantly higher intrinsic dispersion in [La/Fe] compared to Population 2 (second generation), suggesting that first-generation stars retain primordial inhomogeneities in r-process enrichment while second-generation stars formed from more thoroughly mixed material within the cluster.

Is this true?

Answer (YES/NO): YES